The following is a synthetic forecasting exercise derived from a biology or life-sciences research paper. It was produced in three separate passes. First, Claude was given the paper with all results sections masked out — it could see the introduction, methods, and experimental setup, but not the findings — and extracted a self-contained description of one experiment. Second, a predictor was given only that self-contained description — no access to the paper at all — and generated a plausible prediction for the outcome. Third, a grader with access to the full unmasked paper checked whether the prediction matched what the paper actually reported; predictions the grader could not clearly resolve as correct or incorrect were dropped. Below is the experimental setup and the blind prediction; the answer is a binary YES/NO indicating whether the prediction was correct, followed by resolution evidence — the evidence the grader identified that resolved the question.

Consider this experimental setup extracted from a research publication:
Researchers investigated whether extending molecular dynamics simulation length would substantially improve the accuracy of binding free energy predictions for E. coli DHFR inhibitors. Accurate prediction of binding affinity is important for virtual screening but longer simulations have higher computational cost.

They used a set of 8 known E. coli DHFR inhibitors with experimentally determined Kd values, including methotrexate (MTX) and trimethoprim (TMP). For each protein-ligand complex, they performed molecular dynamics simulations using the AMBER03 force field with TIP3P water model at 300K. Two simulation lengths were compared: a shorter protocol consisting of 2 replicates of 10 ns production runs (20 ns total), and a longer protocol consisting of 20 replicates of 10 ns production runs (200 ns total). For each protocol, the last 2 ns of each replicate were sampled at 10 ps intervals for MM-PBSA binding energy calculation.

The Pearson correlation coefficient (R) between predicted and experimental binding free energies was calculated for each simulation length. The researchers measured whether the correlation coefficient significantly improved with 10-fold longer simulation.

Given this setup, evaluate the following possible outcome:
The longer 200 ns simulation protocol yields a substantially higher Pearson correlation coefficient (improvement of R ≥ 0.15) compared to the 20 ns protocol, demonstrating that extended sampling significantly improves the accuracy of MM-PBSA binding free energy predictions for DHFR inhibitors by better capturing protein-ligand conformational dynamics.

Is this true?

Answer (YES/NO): NO